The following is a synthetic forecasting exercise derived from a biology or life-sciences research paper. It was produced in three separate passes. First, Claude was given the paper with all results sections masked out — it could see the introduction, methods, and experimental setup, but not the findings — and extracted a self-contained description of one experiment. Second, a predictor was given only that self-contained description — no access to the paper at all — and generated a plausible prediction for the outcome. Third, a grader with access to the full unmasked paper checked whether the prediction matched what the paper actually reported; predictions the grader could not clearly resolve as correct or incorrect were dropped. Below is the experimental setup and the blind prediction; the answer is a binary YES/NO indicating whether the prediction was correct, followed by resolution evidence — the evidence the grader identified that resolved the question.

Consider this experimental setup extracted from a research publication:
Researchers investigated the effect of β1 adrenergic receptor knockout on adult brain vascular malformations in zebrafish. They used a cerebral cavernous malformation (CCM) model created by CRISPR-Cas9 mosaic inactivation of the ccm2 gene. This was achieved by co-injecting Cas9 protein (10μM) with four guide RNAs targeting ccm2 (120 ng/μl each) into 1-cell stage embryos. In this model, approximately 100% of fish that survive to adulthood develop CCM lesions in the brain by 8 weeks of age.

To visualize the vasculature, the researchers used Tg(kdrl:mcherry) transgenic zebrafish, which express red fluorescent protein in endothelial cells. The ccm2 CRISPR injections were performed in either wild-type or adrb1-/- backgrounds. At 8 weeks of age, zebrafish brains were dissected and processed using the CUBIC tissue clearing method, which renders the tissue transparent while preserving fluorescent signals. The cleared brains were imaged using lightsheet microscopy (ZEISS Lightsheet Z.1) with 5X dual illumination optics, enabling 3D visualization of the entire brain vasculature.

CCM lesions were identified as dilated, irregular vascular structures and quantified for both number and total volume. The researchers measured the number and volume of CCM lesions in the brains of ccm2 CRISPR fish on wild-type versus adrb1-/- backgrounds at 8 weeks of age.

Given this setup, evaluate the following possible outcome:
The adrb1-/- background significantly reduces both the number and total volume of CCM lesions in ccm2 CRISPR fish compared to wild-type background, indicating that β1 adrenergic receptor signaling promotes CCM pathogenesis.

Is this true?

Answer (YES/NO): NO